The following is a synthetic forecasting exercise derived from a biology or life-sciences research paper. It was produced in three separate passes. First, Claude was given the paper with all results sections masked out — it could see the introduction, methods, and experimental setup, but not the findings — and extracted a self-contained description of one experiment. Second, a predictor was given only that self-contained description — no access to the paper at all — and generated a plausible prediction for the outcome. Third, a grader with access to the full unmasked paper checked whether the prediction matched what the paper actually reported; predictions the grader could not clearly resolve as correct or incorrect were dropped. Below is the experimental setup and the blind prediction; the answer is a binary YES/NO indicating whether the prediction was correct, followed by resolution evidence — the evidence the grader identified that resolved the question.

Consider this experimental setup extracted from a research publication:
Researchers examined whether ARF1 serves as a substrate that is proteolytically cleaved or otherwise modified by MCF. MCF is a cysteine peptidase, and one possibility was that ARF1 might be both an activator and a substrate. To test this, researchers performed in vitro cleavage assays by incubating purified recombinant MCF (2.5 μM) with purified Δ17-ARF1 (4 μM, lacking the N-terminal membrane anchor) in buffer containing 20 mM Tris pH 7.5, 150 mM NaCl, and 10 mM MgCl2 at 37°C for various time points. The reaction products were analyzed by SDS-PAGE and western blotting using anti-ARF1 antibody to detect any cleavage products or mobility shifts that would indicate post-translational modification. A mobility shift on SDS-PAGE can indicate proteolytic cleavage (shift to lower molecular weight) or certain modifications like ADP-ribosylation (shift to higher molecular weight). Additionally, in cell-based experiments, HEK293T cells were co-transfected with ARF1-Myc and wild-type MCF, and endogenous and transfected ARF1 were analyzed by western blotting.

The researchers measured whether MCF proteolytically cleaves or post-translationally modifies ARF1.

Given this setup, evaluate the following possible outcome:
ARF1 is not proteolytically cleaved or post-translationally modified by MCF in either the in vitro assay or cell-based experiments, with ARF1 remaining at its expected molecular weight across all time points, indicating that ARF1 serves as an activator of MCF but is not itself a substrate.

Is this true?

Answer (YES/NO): YES